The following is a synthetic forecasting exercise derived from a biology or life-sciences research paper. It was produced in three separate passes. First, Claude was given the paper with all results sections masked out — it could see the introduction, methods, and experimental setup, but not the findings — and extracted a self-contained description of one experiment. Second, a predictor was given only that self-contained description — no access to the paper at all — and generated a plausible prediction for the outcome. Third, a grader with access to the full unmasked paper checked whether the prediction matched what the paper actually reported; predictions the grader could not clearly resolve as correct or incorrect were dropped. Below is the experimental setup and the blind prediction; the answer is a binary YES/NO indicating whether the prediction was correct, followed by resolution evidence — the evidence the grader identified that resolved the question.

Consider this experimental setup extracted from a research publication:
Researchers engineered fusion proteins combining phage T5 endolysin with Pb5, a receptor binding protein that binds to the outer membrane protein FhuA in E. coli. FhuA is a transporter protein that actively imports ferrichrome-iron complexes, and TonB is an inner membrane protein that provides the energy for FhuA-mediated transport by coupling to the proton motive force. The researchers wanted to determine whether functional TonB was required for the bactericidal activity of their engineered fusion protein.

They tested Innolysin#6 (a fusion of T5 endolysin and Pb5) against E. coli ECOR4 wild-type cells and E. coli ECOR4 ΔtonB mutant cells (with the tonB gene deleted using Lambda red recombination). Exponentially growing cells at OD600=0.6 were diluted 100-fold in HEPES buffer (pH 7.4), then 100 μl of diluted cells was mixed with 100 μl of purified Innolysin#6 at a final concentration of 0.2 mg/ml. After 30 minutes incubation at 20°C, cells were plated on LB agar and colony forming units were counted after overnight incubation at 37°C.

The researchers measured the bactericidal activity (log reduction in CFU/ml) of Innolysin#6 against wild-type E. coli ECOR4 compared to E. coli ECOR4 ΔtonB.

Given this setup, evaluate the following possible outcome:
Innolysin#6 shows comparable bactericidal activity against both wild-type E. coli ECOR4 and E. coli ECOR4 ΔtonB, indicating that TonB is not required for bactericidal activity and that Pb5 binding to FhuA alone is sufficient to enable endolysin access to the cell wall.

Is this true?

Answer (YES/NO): YES